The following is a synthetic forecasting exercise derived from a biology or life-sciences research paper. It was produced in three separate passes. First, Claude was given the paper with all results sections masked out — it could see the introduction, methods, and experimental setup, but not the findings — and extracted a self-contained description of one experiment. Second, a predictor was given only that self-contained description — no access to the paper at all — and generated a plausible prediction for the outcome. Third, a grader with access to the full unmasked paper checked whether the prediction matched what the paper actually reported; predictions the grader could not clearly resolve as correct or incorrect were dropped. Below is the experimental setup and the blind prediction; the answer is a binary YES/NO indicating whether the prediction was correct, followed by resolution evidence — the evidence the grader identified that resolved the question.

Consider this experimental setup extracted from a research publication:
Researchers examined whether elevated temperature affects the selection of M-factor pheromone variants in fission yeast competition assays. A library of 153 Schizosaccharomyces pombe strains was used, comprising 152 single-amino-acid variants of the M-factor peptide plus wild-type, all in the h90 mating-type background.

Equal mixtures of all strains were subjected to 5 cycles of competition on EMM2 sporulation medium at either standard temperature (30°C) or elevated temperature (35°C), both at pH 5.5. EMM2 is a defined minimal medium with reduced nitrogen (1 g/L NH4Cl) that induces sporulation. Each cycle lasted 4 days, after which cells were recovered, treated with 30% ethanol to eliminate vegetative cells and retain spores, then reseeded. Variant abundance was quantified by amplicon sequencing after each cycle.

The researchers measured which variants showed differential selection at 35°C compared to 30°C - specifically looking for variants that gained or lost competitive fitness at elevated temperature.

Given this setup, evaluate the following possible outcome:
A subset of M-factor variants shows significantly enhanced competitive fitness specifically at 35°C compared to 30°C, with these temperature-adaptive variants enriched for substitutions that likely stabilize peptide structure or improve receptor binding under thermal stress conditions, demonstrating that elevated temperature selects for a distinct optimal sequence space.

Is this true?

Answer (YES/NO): NO